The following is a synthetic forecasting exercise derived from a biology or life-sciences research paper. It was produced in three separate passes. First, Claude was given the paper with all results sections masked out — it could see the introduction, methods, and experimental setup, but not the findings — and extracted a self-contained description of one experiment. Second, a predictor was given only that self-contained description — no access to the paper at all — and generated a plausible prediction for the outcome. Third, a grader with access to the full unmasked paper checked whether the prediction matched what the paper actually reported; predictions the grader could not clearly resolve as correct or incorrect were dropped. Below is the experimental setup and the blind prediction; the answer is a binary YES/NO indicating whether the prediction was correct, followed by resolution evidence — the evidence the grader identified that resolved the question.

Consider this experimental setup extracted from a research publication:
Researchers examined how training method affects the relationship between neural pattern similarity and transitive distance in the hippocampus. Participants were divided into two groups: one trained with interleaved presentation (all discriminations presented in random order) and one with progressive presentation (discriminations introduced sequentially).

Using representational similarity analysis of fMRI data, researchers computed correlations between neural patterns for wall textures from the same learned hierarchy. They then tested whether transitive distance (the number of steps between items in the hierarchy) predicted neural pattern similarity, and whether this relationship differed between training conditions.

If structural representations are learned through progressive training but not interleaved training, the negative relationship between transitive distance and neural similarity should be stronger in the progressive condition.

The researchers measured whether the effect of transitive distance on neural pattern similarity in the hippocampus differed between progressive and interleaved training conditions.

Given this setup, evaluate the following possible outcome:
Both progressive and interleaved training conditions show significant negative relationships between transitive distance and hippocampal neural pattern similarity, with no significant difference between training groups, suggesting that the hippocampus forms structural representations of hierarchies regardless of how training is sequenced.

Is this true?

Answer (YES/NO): YES